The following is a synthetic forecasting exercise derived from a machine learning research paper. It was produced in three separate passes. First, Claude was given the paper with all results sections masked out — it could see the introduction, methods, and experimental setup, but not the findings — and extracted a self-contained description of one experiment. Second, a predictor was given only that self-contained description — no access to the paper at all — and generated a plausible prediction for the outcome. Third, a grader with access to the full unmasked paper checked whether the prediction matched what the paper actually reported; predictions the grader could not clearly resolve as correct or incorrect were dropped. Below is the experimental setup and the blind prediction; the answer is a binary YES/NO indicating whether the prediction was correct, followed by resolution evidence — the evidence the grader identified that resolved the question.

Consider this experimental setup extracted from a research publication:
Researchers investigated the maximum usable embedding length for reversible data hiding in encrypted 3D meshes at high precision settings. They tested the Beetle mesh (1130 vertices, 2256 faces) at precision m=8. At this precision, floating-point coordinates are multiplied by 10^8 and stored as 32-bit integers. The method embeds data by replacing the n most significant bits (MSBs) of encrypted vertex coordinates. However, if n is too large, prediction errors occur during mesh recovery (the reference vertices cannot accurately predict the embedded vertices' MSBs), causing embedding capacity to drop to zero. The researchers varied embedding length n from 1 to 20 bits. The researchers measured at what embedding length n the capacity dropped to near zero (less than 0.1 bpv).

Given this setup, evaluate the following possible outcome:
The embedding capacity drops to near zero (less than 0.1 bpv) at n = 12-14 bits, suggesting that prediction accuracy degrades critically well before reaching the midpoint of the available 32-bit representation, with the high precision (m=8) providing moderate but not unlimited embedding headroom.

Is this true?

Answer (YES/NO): YES